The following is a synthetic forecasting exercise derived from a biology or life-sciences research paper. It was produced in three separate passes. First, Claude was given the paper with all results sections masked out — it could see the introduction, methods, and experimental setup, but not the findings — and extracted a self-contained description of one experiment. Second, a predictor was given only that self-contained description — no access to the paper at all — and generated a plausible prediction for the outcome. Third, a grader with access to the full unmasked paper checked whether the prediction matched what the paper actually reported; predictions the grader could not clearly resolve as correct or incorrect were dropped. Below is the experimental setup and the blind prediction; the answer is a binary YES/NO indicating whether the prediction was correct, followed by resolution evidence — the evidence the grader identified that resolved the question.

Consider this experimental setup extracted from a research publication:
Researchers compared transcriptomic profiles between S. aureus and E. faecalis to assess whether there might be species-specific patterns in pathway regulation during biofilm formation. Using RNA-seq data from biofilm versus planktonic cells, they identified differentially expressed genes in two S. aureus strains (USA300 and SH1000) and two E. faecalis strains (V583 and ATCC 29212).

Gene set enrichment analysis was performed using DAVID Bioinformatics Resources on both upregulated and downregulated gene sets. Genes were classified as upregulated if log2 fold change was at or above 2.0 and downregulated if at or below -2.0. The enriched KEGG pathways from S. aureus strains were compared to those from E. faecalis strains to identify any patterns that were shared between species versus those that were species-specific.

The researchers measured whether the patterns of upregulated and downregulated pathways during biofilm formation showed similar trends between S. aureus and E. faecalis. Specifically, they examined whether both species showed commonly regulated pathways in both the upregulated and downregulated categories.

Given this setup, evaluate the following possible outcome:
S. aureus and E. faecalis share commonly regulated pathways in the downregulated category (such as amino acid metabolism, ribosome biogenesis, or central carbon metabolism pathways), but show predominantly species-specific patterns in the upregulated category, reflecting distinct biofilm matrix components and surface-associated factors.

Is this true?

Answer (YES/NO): NO